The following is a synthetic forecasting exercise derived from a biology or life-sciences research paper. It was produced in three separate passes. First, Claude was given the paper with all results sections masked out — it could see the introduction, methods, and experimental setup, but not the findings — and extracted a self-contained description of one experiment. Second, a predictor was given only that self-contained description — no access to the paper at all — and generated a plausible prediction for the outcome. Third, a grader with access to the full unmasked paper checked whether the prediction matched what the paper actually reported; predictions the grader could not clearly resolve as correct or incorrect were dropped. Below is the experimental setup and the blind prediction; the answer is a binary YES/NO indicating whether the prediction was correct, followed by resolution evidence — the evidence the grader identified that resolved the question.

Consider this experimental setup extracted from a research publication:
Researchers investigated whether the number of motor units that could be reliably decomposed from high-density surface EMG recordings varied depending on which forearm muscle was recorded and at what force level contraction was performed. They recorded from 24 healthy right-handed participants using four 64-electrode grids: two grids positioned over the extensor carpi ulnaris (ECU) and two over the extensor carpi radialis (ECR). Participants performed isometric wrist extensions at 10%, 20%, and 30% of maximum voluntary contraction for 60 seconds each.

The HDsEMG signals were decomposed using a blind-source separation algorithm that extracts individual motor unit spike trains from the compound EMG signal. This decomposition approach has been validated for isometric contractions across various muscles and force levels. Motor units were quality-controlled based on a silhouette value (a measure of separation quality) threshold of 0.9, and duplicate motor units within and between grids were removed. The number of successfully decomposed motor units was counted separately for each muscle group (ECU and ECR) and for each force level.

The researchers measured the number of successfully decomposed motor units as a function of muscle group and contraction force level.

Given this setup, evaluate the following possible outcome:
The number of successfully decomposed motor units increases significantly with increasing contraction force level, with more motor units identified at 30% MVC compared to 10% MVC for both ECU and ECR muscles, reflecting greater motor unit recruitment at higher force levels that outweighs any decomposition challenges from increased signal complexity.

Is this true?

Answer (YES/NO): NO